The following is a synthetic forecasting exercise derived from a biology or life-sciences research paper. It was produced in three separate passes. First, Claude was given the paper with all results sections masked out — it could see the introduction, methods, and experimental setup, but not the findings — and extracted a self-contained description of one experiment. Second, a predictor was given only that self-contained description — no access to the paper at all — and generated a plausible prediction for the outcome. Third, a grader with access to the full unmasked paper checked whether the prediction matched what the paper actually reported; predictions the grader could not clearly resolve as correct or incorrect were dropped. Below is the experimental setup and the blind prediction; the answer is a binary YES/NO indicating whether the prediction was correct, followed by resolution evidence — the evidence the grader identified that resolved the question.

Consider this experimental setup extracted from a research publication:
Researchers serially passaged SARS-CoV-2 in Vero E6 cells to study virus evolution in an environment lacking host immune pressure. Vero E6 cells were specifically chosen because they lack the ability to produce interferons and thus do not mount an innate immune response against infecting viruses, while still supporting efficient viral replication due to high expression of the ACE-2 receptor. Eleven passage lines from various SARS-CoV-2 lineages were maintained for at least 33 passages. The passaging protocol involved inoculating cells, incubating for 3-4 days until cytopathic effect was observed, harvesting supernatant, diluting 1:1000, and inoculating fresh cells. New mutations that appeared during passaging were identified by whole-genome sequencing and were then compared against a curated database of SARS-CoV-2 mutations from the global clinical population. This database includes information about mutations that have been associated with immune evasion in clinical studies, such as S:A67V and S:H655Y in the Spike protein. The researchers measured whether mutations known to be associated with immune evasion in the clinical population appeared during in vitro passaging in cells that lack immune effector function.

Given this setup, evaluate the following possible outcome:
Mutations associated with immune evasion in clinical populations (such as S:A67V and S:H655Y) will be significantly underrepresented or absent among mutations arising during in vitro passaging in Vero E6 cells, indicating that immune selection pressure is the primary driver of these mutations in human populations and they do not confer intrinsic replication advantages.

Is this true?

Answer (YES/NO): NO